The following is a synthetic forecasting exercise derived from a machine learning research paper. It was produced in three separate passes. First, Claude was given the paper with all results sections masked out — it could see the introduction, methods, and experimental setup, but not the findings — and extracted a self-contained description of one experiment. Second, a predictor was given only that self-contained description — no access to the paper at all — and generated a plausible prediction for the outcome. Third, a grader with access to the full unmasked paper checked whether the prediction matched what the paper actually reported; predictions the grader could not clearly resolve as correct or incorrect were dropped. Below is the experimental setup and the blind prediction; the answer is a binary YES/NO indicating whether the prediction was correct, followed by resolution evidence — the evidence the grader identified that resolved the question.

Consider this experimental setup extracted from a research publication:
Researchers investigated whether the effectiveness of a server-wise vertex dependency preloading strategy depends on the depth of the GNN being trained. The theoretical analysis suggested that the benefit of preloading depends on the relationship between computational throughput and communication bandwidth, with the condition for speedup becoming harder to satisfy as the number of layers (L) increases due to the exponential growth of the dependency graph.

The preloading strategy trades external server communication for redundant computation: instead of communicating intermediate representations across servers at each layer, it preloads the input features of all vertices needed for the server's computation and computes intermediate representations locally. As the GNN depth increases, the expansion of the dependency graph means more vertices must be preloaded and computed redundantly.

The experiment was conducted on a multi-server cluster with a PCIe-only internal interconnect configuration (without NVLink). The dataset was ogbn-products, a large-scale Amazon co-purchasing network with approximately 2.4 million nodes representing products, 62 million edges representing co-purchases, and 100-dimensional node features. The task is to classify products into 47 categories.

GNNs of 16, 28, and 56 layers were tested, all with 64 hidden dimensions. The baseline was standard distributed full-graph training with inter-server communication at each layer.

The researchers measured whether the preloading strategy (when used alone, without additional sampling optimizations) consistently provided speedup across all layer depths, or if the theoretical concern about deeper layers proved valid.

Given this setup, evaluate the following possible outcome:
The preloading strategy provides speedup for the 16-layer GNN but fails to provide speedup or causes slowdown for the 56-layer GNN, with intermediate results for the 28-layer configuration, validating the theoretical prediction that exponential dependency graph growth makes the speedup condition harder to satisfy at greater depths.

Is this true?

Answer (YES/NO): YES